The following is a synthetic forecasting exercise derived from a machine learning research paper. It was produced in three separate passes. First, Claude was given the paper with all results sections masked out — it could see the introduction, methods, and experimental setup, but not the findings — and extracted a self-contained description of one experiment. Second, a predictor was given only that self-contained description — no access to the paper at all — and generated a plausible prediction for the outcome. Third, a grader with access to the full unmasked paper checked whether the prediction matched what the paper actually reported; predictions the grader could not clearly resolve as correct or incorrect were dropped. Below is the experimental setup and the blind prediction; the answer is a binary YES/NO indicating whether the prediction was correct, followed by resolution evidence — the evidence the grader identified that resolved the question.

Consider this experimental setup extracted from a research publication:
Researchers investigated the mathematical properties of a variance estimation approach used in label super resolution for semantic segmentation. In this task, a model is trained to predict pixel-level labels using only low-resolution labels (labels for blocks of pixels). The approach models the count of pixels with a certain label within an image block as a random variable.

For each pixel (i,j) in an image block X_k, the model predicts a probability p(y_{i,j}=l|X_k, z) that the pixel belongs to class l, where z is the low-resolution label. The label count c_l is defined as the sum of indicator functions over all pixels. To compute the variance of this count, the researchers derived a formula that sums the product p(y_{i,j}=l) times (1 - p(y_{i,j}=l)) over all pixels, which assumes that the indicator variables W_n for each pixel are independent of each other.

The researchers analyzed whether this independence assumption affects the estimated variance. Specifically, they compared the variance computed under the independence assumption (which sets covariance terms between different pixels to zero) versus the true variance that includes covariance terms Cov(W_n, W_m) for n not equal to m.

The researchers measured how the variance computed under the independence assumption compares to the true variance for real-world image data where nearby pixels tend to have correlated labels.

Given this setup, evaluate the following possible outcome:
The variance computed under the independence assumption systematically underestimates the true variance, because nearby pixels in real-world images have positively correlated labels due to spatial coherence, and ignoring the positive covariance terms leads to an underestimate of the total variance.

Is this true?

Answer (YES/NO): YES